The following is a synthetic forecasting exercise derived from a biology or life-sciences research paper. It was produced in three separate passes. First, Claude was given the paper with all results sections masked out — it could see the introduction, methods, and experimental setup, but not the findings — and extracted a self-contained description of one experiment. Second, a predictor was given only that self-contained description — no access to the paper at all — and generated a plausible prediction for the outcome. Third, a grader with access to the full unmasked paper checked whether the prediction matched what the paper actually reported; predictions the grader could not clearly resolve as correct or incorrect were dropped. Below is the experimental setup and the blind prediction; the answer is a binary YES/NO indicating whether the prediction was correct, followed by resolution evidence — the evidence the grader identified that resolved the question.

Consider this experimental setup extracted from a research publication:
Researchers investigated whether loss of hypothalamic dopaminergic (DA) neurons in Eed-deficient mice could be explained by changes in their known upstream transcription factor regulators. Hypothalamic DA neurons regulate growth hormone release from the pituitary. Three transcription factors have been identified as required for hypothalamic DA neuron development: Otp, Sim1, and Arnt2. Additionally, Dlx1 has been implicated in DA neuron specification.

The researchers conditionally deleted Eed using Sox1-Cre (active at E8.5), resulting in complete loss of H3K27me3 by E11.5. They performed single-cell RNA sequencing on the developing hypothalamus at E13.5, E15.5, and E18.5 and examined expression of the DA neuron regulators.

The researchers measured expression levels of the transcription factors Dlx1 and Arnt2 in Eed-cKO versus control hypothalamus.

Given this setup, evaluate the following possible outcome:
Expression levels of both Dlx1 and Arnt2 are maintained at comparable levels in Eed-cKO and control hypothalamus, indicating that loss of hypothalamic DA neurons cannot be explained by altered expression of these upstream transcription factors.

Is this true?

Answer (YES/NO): NO